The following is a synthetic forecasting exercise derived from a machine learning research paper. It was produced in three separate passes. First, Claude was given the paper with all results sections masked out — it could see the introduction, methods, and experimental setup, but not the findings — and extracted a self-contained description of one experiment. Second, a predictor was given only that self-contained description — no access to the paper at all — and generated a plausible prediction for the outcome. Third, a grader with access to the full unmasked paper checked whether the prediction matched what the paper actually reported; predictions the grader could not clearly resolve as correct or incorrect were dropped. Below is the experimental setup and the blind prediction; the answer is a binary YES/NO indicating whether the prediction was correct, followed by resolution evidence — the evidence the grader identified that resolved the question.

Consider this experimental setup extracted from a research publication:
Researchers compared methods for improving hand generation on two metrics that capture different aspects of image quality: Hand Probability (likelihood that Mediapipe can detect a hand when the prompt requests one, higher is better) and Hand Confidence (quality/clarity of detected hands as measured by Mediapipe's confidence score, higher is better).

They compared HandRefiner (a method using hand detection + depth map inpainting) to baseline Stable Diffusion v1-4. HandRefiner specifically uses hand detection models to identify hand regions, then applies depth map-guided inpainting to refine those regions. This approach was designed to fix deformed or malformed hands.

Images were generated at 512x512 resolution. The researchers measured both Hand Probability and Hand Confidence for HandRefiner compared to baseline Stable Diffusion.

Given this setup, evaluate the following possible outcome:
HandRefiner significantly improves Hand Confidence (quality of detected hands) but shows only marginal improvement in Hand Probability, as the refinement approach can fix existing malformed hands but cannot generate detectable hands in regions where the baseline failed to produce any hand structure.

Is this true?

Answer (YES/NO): NO